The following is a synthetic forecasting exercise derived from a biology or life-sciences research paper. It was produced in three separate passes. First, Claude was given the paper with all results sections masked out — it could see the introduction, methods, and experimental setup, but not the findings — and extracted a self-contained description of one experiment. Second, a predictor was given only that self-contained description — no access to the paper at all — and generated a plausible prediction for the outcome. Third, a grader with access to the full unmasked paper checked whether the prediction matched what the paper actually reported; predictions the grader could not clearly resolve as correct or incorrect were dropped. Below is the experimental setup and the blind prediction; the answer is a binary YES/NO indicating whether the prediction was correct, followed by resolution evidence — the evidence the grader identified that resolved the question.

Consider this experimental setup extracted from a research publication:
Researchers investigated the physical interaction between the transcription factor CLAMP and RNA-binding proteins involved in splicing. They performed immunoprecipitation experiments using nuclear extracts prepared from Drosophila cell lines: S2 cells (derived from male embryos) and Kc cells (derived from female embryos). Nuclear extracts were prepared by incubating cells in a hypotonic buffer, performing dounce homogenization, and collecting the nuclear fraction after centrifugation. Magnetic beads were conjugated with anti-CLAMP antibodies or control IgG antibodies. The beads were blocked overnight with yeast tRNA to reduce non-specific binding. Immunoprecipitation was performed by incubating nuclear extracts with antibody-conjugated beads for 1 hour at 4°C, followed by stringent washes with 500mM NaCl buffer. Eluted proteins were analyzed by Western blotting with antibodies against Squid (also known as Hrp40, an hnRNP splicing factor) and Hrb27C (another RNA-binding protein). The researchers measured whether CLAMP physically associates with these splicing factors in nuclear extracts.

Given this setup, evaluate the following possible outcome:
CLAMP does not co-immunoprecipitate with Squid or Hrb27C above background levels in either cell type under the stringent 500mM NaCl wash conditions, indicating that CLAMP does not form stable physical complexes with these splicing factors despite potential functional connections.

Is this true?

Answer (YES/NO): NO